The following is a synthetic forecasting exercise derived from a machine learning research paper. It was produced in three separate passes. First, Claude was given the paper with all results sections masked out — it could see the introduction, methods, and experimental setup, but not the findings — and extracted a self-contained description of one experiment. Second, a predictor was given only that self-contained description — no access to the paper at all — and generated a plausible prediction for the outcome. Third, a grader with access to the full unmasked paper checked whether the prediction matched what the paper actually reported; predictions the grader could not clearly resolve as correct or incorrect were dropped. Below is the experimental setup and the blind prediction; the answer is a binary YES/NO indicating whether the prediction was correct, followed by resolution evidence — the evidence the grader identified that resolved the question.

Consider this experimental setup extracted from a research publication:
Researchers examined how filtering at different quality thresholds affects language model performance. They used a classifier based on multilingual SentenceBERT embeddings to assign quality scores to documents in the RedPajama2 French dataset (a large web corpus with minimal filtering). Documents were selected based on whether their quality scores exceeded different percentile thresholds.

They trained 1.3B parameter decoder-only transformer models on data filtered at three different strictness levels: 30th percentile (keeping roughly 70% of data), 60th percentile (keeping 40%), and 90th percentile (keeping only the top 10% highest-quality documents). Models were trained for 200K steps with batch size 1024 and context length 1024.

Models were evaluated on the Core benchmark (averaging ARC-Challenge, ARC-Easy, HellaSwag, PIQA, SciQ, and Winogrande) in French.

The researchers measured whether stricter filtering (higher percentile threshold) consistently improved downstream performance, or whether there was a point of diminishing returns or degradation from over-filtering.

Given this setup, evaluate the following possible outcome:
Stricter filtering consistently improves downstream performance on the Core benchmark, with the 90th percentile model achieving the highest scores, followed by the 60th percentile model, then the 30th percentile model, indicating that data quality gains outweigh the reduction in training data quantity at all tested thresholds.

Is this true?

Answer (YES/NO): YES